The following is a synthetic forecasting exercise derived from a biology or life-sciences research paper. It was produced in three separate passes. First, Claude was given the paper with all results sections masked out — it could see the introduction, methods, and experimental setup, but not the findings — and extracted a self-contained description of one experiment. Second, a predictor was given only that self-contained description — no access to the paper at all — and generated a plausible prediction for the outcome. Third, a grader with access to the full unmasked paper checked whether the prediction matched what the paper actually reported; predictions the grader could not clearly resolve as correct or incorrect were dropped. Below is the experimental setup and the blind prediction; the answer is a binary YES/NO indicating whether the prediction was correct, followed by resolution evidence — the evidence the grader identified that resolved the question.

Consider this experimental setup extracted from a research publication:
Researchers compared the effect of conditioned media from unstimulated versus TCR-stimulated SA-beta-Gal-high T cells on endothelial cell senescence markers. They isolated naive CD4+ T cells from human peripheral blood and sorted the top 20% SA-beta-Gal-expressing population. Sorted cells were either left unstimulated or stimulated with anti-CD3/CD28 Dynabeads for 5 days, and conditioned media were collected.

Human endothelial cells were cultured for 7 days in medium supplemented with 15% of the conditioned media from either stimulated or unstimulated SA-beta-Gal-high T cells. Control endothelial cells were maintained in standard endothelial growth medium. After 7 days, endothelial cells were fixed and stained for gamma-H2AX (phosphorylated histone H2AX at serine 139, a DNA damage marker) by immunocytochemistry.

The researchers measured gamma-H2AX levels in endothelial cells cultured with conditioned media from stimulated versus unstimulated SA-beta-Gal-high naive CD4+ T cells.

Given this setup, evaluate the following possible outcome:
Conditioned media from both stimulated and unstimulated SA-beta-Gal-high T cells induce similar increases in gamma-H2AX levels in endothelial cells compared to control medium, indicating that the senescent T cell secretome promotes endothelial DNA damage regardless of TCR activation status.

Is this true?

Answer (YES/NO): NO